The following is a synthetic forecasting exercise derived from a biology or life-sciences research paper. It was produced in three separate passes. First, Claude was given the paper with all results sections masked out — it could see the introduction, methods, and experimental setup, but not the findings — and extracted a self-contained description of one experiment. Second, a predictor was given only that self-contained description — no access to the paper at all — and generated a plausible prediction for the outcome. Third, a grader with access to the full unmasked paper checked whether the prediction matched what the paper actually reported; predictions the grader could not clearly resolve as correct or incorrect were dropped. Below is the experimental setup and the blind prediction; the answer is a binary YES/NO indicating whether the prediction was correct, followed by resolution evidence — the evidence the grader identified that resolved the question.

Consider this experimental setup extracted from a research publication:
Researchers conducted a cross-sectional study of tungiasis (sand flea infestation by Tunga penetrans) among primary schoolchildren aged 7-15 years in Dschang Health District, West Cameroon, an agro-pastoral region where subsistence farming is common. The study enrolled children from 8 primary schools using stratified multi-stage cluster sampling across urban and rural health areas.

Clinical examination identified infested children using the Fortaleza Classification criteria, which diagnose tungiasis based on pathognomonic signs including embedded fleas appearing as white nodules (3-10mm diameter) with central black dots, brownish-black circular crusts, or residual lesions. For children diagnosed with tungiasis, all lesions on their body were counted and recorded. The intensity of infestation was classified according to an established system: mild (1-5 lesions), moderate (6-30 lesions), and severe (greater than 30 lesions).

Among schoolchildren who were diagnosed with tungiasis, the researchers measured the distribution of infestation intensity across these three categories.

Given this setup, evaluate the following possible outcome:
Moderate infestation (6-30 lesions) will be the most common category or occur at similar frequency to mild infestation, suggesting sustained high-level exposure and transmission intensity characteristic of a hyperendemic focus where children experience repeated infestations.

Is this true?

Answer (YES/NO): NO